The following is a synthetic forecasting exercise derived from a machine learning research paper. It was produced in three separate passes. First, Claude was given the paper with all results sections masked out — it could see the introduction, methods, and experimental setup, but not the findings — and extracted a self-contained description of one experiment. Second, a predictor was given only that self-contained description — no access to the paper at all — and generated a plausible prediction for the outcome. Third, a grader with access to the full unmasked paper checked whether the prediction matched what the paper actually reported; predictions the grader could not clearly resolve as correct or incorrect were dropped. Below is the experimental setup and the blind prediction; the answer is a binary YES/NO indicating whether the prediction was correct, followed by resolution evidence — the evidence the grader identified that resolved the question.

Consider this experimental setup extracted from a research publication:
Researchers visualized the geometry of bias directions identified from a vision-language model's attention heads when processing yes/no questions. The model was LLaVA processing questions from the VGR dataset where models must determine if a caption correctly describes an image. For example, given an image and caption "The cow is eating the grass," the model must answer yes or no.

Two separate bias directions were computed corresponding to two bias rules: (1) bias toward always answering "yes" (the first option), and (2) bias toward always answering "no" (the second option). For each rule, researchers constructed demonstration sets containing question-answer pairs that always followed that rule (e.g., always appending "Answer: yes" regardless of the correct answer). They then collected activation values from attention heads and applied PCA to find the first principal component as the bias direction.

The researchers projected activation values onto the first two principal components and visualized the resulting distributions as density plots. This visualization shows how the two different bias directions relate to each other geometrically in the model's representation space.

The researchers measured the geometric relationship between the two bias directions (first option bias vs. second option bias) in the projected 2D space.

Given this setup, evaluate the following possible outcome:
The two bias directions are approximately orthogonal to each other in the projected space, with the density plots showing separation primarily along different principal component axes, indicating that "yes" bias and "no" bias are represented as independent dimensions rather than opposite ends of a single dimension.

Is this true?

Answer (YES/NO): YES